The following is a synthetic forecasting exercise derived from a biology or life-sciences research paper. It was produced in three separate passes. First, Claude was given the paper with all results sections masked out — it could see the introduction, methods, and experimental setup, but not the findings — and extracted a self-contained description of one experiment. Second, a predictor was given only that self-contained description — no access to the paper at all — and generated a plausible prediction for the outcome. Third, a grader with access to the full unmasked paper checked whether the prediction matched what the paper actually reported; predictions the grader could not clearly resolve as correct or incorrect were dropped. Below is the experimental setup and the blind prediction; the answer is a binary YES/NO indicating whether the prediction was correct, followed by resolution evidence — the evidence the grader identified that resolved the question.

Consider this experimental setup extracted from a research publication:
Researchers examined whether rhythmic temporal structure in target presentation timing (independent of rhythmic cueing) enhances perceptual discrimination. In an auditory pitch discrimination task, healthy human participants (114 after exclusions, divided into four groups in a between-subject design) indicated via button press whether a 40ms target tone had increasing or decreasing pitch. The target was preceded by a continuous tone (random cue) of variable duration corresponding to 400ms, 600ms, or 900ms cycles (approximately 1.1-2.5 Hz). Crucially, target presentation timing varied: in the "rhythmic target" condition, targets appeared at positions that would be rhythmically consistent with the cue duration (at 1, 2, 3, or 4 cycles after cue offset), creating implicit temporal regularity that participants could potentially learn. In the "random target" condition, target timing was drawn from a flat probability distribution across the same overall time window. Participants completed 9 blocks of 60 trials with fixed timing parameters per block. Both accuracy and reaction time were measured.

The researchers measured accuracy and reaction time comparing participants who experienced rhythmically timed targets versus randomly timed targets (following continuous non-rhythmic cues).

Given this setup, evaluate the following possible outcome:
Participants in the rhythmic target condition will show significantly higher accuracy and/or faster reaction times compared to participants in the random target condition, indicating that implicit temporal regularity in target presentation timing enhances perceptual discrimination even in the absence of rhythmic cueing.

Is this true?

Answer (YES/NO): NO